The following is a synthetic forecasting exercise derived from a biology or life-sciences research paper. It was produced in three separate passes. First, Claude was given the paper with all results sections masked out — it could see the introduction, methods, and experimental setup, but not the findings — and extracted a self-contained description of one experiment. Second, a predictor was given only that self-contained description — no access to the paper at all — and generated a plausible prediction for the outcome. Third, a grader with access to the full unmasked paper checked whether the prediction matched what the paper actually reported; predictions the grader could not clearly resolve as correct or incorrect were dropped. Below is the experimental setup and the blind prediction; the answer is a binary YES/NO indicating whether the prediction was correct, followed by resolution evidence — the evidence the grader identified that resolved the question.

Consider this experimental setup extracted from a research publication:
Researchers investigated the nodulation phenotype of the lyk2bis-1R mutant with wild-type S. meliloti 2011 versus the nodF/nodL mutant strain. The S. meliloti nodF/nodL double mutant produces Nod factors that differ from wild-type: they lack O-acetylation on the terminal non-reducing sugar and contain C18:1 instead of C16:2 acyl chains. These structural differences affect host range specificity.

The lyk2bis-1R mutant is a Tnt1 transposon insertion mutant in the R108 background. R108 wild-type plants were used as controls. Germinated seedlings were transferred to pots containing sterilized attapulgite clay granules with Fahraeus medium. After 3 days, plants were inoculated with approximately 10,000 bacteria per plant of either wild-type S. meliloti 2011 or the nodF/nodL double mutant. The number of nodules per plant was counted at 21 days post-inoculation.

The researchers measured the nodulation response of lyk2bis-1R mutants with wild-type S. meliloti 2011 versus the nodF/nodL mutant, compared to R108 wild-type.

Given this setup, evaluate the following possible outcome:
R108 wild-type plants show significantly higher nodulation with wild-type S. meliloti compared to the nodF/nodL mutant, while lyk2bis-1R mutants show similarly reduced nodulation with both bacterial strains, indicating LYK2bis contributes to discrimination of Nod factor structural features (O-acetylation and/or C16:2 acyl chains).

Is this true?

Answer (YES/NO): NO